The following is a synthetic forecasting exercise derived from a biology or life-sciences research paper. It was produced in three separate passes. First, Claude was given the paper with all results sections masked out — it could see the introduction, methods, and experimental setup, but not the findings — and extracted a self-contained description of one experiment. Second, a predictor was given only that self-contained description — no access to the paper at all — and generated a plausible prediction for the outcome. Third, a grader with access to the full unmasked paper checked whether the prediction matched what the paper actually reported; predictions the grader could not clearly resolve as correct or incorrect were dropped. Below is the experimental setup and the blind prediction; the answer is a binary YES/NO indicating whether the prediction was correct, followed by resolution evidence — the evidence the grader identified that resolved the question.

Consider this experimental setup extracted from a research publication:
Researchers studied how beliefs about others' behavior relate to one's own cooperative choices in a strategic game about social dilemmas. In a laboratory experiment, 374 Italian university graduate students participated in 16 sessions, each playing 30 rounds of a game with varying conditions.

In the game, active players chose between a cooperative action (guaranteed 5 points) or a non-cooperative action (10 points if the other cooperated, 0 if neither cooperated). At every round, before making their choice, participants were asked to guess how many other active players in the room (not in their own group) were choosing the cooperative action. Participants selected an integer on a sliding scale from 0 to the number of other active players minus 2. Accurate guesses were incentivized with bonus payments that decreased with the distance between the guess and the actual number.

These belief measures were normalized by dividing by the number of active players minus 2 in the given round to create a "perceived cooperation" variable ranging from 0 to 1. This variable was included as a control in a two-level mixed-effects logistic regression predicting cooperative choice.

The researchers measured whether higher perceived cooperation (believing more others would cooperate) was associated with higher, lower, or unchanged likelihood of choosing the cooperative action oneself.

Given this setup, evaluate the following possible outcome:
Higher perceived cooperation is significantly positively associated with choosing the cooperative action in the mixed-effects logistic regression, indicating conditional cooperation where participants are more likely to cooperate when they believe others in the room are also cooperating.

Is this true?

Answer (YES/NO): YES